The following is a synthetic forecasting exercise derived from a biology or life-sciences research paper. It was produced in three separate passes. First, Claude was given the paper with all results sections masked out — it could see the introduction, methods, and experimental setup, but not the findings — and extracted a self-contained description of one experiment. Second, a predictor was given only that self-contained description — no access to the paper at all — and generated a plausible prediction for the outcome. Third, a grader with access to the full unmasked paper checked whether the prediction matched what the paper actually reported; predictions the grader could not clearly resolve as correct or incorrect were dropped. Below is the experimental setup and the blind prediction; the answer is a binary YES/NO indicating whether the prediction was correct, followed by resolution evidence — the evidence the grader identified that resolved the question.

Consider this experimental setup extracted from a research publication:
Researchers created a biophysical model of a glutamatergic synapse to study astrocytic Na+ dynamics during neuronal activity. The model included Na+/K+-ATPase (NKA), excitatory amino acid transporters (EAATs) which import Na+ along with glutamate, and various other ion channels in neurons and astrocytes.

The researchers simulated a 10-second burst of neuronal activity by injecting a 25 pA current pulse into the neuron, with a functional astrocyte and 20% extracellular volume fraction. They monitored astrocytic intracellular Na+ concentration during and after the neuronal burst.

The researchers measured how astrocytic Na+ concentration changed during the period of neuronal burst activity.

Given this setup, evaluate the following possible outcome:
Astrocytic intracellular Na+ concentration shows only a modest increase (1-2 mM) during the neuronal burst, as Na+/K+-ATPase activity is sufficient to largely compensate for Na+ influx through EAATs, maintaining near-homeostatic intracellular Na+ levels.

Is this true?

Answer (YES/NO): NO